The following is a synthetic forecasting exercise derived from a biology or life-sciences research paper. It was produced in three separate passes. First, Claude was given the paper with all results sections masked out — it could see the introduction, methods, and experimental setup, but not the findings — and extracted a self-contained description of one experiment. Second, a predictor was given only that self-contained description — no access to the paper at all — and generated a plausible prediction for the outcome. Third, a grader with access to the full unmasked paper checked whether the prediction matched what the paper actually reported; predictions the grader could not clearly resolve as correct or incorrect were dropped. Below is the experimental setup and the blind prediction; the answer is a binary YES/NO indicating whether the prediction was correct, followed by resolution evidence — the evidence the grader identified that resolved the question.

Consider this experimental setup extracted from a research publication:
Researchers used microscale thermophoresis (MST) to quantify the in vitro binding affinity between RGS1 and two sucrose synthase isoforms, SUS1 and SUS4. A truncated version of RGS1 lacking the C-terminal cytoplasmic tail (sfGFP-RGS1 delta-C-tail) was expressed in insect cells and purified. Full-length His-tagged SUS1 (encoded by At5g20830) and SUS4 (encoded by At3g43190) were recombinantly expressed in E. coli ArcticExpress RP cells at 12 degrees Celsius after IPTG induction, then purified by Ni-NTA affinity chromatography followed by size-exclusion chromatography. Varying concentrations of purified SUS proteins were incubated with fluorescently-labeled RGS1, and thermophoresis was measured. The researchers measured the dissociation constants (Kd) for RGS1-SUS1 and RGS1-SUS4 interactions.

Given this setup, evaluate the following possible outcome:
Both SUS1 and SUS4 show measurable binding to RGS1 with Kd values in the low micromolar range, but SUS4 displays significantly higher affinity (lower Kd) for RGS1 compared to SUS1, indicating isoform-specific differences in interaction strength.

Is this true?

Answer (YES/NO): NO